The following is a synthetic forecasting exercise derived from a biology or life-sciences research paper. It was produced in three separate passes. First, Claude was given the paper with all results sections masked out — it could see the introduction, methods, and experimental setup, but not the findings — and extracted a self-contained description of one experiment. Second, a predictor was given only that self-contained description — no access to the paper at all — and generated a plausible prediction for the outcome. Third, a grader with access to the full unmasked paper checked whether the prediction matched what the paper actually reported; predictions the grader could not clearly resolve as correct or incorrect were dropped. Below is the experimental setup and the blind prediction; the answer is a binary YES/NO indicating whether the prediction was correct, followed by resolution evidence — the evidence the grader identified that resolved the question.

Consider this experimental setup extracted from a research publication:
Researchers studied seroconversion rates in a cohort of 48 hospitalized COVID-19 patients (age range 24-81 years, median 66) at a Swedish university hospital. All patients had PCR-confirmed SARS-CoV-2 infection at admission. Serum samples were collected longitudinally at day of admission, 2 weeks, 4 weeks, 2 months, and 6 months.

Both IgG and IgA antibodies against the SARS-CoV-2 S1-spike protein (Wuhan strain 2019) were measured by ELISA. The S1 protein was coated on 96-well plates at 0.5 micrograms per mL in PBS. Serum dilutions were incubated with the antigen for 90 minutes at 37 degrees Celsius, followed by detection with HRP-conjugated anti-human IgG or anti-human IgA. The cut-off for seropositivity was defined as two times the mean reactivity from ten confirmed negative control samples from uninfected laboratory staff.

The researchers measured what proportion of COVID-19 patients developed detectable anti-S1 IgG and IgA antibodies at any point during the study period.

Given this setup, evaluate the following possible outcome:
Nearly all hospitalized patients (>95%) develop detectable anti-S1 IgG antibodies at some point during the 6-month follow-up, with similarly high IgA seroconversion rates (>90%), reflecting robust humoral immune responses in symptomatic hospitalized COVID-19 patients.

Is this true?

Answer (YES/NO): YES